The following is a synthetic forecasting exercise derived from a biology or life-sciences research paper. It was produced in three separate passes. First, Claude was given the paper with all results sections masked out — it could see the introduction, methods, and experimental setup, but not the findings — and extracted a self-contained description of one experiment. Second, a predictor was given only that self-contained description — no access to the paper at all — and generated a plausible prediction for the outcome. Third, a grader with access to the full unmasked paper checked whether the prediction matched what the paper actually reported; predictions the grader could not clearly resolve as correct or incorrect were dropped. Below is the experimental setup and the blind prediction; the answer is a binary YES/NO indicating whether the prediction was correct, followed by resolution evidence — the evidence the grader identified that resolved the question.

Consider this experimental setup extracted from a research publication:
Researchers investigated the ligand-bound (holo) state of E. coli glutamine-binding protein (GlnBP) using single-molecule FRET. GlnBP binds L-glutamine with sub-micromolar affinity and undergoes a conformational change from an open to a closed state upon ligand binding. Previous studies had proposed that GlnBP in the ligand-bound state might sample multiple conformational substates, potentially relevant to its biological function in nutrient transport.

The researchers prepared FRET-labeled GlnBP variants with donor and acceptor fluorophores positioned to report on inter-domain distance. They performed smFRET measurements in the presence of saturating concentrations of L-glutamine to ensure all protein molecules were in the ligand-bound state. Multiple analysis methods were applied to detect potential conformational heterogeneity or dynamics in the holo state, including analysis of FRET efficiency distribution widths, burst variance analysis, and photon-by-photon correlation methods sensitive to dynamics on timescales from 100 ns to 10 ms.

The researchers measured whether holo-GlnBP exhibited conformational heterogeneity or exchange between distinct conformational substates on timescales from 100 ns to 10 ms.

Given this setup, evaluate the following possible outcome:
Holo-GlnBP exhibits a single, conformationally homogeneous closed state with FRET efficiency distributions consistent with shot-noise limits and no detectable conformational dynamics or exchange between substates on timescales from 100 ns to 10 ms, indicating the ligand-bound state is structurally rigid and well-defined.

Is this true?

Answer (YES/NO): YES